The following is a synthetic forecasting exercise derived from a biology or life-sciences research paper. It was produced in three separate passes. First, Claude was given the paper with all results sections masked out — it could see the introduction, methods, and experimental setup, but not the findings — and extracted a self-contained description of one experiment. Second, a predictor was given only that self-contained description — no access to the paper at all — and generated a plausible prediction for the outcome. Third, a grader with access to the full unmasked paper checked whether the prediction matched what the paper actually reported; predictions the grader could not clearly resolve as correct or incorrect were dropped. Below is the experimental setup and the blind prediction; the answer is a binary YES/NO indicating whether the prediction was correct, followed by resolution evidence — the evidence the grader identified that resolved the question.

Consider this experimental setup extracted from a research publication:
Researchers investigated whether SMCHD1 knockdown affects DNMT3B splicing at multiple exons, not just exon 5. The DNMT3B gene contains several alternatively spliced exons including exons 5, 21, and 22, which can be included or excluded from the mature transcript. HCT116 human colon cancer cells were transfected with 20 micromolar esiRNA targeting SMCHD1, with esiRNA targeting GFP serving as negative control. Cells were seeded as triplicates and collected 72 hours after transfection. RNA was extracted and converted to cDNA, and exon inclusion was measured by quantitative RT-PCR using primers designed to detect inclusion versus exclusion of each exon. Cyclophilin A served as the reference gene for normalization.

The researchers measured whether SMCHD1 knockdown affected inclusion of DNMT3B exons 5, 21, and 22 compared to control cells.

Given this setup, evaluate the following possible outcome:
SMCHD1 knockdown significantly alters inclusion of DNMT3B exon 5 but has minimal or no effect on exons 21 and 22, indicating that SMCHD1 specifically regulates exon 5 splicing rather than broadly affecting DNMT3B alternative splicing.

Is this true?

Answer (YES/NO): NO